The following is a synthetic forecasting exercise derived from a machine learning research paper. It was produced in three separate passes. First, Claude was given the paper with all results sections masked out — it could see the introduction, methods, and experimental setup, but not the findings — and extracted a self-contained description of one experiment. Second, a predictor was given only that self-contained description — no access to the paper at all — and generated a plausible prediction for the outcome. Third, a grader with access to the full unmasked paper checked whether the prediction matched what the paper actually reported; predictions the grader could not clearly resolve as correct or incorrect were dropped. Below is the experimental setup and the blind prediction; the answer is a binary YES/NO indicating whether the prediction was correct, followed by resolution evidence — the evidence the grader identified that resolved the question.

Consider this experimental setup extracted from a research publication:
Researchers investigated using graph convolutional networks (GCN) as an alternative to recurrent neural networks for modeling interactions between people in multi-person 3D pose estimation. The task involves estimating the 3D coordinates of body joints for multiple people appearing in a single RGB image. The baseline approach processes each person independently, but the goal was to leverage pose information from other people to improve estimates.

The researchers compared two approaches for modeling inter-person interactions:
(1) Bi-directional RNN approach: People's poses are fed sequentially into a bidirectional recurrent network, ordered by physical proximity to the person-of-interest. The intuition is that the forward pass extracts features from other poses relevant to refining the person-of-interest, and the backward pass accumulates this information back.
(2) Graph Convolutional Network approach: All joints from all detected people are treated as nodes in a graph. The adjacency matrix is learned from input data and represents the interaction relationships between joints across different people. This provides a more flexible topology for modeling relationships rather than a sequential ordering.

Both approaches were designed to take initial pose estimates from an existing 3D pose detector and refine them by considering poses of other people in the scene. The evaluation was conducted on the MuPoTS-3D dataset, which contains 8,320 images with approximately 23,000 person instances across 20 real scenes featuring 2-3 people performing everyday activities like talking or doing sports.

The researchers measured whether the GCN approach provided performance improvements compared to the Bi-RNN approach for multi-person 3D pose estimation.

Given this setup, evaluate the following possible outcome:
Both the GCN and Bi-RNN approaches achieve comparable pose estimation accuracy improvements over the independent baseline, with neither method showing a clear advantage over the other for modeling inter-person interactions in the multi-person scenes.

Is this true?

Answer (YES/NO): NO